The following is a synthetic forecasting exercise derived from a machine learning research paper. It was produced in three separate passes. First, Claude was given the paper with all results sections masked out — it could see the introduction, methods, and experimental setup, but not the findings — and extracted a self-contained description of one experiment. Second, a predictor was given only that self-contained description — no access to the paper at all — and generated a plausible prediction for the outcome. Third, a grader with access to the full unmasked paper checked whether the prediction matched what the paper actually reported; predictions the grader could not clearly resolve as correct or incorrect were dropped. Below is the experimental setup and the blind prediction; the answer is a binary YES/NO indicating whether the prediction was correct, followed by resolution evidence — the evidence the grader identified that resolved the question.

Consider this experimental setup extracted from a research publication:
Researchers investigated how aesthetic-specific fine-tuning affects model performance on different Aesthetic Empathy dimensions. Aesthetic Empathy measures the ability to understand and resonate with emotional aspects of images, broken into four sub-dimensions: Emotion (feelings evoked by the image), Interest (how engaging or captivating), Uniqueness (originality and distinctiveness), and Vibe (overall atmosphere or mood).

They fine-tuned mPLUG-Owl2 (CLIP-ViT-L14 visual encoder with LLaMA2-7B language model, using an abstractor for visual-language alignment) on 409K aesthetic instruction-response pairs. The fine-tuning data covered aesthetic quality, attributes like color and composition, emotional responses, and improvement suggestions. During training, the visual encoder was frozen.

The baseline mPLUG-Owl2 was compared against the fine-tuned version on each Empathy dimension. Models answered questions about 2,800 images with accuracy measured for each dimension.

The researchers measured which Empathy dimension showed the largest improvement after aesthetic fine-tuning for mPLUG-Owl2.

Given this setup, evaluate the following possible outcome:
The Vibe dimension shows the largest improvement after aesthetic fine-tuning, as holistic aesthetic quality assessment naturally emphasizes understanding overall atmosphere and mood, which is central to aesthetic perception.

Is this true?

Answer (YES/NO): NO